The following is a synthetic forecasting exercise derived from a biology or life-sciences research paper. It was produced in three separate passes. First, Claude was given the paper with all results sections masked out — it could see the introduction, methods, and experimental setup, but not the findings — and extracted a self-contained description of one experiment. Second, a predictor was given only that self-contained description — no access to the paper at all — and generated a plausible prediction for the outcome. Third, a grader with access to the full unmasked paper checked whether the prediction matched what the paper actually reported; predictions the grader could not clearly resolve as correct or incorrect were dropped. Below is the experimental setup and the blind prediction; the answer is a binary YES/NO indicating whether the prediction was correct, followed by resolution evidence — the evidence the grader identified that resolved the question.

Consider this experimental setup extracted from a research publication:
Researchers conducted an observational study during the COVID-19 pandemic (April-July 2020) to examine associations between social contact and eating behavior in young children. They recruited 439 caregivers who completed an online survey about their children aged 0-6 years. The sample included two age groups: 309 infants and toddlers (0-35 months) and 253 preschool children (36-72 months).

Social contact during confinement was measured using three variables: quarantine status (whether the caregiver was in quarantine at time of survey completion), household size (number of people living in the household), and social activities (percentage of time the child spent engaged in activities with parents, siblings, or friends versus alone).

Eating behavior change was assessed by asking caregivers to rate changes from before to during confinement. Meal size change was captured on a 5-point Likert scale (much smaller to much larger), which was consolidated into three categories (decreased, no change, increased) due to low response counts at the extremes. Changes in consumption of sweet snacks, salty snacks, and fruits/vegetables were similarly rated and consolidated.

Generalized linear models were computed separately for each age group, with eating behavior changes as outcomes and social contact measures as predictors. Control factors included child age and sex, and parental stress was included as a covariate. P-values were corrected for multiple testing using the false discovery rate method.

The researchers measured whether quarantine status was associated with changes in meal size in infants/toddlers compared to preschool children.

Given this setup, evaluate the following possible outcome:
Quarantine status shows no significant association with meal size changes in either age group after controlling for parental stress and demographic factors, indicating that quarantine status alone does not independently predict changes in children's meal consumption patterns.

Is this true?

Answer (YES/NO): YES